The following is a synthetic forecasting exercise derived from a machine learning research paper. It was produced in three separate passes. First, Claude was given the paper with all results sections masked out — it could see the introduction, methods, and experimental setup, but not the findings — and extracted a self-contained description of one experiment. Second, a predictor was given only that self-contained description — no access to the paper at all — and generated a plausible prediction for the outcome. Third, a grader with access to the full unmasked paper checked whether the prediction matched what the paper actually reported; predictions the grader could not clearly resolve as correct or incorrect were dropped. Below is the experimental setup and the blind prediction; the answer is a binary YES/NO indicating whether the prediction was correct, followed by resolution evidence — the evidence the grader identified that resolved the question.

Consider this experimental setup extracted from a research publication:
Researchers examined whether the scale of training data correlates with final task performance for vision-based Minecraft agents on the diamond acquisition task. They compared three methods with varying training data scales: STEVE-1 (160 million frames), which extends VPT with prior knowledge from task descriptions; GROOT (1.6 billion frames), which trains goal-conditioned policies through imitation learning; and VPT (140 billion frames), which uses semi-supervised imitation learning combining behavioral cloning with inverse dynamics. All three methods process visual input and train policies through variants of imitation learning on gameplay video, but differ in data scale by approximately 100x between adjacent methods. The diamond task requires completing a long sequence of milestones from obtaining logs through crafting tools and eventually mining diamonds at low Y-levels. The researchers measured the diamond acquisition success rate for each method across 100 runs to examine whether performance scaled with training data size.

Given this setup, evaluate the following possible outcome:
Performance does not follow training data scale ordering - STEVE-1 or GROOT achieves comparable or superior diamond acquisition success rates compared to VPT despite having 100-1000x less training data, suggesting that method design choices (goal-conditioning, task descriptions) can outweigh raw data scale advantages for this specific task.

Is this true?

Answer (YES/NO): NO